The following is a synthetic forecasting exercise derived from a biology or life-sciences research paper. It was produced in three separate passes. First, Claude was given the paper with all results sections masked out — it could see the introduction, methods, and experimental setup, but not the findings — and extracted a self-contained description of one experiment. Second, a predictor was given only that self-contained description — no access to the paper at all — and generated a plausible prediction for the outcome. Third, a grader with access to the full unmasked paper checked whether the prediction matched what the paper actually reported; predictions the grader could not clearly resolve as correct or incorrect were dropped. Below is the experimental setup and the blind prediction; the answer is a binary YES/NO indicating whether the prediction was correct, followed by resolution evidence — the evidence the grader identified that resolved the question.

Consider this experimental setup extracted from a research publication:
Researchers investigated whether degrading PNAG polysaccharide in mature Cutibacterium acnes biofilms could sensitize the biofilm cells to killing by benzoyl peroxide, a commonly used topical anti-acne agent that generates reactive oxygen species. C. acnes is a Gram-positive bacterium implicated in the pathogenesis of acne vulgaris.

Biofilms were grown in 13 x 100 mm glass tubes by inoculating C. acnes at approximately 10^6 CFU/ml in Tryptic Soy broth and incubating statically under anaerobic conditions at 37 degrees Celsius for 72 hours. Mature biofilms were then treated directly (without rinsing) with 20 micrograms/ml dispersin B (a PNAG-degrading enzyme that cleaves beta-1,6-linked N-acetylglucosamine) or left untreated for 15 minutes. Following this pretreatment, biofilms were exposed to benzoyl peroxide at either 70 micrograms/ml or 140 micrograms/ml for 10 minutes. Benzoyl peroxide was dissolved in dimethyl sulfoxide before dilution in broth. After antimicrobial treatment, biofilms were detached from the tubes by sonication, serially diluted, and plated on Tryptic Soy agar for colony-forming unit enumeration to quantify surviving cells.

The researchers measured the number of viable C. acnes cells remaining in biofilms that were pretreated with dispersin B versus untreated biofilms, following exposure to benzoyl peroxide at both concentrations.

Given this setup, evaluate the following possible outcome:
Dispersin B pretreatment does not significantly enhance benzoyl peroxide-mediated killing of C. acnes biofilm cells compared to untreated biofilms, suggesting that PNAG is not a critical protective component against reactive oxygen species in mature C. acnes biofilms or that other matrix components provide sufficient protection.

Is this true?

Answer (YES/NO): NO